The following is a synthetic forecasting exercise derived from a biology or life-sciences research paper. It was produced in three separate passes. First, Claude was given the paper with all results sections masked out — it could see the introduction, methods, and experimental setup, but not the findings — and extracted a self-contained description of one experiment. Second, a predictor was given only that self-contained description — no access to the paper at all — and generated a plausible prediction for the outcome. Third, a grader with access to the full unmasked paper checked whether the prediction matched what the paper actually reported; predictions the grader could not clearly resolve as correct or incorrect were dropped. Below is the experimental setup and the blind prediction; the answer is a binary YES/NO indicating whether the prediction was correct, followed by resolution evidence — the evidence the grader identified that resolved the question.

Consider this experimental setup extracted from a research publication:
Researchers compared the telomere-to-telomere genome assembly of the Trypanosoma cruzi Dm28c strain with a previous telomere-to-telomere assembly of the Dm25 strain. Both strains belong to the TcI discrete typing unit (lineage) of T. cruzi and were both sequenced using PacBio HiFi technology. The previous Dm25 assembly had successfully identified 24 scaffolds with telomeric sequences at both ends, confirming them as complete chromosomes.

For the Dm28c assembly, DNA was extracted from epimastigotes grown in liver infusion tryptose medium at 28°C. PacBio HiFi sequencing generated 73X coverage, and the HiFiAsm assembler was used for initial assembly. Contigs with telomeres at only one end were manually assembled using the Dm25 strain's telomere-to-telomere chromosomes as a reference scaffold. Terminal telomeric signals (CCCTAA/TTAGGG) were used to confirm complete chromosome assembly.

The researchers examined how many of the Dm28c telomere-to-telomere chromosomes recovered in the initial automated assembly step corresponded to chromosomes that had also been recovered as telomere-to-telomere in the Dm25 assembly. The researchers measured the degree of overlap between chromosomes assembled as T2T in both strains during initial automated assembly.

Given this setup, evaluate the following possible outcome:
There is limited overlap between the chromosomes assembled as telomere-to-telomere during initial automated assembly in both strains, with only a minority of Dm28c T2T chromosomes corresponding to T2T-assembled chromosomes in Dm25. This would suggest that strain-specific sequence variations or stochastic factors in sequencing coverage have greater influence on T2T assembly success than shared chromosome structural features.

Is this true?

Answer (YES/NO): NO